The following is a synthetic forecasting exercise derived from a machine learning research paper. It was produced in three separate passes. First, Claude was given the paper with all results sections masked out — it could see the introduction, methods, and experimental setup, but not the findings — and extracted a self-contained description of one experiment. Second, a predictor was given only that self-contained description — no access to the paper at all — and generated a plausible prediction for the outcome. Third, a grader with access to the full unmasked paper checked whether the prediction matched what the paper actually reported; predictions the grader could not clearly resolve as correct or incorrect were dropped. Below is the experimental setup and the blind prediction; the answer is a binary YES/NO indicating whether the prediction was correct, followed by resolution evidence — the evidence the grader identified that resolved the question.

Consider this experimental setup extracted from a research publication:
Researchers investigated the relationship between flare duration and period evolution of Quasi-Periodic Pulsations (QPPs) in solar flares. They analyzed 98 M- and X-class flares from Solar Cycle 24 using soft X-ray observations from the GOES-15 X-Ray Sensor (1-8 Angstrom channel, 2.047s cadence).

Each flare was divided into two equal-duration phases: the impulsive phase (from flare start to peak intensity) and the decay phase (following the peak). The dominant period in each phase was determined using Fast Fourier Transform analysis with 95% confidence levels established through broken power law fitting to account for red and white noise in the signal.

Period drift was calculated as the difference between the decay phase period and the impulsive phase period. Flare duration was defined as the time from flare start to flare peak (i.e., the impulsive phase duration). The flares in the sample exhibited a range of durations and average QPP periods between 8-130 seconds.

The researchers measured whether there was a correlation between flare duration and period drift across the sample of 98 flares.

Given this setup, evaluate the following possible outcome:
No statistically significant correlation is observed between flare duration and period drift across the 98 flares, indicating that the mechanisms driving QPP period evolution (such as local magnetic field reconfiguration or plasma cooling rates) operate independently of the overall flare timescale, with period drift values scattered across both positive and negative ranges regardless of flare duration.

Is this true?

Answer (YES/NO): NO